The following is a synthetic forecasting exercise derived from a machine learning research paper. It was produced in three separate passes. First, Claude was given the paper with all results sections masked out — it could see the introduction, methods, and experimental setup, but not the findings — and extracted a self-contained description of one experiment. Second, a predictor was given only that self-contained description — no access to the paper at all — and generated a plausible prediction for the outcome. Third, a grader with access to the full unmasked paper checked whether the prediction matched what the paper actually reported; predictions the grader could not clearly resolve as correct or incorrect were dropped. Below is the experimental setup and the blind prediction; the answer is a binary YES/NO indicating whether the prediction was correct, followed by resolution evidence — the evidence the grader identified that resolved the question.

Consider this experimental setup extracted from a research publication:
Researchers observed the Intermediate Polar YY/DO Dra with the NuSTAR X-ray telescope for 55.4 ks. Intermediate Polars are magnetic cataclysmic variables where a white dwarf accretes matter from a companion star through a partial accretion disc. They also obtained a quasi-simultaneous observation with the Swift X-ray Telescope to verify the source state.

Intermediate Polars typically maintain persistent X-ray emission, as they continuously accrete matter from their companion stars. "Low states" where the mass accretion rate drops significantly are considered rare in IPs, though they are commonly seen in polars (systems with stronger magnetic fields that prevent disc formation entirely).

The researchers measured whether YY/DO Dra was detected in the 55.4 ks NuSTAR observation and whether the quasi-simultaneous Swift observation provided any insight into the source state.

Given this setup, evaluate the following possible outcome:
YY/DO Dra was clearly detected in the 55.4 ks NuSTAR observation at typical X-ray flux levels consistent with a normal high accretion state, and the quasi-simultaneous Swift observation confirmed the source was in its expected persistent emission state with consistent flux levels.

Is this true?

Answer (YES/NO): NO